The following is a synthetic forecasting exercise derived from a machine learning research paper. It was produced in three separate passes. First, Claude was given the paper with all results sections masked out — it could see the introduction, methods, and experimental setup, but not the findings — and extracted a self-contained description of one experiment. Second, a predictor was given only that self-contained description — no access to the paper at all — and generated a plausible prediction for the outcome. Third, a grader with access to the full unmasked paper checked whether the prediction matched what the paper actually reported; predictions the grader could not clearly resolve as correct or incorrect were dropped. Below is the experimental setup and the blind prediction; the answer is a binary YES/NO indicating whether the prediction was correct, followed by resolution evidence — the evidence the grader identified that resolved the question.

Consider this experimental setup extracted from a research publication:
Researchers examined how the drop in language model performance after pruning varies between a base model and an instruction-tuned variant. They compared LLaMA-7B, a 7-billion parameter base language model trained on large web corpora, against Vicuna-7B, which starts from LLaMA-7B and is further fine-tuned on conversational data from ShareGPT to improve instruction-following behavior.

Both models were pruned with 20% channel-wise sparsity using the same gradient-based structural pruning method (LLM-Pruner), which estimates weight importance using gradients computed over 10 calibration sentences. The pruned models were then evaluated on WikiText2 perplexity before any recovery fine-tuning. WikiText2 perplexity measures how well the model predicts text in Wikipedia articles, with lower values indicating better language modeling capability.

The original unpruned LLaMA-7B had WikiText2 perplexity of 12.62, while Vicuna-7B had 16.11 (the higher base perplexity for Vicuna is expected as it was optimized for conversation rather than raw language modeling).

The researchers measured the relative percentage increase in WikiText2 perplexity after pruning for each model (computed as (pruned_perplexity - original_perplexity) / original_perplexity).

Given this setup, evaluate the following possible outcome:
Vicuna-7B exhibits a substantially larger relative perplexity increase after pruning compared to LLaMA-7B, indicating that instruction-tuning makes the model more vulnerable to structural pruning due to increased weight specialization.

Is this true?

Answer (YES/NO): NO